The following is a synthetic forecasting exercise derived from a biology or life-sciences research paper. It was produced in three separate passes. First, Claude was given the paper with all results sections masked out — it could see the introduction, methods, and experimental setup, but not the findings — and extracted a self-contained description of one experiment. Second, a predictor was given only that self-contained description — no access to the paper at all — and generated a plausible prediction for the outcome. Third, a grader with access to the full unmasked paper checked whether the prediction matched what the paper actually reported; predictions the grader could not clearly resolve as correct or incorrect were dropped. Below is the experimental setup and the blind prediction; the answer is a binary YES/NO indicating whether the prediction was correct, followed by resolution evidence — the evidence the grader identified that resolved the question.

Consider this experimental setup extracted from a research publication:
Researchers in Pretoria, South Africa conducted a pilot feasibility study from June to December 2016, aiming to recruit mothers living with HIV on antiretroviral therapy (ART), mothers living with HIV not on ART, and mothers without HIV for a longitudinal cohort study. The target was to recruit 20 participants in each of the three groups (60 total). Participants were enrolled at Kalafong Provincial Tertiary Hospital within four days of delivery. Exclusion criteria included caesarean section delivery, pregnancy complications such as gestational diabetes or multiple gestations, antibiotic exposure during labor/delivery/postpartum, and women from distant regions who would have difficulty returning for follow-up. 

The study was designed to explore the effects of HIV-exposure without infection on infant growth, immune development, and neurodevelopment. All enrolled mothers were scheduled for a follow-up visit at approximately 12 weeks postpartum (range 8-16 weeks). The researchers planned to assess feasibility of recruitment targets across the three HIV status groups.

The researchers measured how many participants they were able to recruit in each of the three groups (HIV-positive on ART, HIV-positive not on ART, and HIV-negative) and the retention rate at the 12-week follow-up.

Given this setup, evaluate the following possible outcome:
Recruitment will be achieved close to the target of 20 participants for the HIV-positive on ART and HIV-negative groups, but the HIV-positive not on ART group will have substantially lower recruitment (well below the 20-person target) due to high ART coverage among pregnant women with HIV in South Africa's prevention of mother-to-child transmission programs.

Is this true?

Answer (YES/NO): NO